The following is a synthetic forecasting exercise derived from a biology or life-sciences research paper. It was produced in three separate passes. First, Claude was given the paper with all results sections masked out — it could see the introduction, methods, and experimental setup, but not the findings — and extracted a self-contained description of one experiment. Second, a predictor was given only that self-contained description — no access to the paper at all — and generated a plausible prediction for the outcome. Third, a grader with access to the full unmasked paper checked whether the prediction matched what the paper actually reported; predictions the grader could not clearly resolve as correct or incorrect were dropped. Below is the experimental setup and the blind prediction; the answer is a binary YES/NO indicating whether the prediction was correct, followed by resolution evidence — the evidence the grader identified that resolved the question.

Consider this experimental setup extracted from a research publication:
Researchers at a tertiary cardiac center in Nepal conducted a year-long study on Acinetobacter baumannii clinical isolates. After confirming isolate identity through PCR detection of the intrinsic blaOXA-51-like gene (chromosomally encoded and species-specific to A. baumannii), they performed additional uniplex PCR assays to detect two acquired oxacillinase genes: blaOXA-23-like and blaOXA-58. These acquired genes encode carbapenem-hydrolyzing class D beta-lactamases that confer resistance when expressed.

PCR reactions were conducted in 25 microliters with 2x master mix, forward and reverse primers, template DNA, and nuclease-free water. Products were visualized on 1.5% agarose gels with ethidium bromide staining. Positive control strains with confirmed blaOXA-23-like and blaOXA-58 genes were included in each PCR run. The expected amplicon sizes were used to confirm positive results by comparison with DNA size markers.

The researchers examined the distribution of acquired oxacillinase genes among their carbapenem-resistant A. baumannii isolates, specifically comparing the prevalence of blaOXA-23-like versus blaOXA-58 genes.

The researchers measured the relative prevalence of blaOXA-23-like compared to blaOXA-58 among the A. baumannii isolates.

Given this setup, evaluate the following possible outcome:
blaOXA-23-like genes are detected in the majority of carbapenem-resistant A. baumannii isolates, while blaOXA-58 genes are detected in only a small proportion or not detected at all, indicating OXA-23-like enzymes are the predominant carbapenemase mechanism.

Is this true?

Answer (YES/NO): YES